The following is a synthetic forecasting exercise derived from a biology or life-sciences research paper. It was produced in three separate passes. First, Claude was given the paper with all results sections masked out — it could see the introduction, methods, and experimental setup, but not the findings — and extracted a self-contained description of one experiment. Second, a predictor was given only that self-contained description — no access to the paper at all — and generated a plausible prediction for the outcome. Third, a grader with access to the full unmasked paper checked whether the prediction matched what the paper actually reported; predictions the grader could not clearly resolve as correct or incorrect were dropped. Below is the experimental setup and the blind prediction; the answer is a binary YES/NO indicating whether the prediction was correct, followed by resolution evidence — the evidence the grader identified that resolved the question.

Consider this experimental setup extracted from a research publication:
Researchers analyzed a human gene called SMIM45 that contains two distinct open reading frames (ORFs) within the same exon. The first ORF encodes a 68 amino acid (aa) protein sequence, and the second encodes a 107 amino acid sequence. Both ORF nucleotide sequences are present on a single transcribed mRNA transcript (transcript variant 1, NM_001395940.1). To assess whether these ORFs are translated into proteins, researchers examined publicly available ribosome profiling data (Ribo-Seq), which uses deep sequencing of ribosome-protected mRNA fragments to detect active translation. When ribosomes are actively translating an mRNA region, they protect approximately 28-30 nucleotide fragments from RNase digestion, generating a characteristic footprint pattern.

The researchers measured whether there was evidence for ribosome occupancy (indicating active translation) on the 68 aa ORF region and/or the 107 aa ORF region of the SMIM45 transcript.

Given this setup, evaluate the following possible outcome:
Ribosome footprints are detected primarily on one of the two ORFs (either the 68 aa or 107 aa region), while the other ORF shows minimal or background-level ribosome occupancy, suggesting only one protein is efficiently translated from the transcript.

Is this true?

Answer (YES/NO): YES